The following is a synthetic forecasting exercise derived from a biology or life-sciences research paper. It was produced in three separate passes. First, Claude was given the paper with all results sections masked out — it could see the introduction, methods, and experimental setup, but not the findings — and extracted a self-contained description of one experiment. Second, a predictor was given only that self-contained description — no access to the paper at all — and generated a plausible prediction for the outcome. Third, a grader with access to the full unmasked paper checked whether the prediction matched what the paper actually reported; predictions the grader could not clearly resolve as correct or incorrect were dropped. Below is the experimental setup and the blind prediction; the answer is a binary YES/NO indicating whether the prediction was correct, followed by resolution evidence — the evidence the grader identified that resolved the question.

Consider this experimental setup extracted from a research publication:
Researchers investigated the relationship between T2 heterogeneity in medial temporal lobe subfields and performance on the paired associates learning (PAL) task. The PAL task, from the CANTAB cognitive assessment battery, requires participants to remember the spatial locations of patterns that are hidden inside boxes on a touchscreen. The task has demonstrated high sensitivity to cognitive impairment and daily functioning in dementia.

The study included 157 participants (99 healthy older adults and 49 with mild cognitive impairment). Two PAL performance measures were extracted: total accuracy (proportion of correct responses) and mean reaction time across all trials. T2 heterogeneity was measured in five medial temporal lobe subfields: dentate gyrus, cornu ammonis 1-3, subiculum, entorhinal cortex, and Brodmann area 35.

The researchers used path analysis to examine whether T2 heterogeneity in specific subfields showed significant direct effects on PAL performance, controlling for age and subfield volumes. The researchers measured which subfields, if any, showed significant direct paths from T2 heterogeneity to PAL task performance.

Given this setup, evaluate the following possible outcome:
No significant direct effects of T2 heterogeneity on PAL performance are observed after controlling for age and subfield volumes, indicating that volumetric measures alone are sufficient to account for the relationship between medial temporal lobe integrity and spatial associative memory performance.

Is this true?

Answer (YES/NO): NO